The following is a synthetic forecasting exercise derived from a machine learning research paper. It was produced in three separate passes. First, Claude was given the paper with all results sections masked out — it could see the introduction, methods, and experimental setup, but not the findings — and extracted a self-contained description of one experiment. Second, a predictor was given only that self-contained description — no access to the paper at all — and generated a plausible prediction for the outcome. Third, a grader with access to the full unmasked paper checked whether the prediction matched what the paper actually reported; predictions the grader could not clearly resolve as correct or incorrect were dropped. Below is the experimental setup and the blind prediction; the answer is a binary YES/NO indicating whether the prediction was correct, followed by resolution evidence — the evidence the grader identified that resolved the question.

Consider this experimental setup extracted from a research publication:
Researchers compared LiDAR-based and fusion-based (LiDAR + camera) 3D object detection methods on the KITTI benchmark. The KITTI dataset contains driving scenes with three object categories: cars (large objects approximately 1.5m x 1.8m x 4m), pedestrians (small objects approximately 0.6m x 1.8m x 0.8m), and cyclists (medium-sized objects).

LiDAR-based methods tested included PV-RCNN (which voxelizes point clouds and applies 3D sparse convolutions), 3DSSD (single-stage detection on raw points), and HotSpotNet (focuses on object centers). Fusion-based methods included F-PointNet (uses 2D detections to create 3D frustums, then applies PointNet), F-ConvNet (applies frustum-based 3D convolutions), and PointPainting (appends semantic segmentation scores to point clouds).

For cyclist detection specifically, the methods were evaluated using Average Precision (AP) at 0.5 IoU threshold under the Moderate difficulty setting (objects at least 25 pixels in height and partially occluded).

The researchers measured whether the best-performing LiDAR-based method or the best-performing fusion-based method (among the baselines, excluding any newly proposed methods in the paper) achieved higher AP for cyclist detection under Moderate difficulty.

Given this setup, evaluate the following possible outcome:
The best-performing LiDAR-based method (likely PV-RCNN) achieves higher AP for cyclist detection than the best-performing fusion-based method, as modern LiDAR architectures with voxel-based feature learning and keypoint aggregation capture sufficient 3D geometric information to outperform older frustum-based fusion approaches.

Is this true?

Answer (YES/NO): YES